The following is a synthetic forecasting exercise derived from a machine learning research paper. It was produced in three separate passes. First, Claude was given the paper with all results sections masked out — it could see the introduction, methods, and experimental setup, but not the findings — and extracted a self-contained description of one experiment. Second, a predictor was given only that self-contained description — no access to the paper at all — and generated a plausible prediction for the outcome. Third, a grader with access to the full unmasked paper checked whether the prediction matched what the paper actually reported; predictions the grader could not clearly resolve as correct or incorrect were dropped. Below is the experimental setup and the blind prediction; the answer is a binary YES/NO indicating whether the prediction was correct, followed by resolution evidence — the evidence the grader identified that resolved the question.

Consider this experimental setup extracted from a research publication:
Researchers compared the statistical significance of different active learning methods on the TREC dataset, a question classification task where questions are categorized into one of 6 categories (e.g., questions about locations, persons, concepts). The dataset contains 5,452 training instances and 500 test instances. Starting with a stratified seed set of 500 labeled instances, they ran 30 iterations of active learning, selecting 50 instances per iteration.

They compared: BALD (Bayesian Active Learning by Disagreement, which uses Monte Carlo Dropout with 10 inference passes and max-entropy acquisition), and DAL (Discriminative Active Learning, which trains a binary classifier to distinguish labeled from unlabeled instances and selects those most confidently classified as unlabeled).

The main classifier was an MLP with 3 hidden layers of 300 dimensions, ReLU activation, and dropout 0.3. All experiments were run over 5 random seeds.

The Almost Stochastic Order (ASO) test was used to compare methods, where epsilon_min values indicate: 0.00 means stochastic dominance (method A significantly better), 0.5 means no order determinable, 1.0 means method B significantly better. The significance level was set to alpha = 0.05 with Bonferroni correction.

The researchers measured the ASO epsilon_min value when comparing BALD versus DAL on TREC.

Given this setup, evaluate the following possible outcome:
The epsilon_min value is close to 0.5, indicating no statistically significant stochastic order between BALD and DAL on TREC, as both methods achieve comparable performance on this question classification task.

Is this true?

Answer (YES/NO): NO